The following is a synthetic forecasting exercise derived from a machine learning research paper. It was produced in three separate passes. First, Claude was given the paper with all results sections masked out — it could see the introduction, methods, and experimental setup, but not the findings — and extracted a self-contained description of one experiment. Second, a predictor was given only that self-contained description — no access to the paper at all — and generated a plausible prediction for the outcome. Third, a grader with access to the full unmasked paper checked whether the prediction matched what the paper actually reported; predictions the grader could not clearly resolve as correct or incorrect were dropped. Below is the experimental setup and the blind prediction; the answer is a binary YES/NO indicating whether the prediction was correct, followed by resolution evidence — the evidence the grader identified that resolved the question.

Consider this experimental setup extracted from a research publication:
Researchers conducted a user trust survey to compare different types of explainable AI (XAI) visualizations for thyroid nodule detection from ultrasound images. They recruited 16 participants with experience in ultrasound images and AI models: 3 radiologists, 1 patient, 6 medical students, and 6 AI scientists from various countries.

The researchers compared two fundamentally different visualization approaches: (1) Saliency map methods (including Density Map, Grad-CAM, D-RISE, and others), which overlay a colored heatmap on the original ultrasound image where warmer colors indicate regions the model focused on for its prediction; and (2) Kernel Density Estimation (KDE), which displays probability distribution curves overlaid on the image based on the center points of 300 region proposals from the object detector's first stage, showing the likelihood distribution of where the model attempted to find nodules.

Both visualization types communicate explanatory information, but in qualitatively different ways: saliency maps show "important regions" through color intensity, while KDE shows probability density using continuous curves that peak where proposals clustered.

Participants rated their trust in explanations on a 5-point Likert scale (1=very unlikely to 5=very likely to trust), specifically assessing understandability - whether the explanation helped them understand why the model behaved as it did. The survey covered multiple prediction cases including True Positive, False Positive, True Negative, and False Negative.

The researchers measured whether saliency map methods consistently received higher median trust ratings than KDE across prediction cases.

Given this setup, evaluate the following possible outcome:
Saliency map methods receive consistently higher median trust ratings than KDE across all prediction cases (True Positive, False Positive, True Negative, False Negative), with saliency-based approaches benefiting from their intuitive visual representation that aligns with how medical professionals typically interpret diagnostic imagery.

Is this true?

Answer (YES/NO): YES